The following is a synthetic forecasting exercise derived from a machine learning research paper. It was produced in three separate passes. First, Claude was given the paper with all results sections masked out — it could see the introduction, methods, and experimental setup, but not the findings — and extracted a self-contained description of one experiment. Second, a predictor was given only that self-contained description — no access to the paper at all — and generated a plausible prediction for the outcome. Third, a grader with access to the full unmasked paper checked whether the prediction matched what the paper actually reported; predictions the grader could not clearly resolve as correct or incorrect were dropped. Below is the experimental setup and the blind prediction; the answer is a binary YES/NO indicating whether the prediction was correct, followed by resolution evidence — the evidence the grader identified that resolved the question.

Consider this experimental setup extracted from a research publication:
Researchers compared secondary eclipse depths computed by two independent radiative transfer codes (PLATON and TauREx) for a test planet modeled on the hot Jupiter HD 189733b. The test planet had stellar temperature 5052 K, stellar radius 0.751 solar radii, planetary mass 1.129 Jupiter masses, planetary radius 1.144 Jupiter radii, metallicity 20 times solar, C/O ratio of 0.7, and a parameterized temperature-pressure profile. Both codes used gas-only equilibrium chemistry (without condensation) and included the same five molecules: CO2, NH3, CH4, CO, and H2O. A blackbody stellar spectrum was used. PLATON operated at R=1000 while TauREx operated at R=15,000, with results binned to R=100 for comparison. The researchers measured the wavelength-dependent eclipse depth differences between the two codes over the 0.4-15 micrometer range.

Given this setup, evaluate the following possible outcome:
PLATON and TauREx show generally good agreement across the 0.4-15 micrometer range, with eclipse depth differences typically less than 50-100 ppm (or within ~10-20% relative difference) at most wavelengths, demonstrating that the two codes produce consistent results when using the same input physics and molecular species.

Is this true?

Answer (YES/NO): NO